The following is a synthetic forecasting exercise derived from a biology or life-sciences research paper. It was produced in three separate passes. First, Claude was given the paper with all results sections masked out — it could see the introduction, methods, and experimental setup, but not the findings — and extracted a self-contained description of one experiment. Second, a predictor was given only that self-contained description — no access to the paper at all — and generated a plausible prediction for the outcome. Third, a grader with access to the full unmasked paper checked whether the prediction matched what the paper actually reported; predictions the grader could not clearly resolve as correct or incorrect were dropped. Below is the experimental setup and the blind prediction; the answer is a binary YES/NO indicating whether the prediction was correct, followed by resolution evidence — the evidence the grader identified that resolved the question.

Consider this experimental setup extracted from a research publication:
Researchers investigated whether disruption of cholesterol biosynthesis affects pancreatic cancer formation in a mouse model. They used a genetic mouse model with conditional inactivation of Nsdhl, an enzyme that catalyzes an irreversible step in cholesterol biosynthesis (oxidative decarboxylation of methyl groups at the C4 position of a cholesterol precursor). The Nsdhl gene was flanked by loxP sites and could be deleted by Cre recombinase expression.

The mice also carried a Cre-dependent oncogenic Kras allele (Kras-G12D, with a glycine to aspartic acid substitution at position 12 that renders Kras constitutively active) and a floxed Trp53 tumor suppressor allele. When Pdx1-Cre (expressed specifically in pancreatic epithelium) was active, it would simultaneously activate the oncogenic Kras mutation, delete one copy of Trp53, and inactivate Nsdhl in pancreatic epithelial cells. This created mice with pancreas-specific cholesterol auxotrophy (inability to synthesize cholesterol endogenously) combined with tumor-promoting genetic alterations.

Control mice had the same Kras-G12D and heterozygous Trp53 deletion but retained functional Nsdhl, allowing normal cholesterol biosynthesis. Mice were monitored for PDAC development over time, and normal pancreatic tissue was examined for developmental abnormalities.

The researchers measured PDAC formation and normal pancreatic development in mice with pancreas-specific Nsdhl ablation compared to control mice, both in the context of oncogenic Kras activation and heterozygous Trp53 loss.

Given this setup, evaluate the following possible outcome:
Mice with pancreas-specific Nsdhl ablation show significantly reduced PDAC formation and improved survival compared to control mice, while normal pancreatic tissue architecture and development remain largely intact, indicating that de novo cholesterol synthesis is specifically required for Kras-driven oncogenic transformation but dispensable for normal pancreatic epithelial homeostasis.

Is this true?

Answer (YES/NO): YES